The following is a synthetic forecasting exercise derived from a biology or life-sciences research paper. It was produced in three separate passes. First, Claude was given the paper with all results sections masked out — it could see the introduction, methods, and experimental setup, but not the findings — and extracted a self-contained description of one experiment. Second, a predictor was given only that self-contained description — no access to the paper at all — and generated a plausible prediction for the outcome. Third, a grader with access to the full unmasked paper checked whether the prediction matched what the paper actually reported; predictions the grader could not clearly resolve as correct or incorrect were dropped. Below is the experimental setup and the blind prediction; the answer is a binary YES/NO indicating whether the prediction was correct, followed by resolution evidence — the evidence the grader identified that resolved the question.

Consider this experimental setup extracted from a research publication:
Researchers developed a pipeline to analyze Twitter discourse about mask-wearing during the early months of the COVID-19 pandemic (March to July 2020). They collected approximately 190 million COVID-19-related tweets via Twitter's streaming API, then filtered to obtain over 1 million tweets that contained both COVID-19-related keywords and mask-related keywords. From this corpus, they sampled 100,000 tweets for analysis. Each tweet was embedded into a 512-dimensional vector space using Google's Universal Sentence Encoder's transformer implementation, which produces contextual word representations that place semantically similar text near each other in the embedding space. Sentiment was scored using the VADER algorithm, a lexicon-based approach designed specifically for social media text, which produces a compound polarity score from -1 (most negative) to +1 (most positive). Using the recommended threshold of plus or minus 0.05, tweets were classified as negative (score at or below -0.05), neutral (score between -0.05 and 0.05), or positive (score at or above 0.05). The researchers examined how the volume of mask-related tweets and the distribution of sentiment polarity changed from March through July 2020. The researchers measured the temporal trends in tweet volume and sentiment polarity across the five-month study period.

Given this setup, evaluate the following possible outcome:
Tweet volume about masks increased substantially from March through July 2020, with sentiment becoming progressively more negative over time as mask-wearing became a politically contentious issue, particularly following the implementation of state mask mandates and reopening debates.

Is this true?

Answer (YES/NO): YES